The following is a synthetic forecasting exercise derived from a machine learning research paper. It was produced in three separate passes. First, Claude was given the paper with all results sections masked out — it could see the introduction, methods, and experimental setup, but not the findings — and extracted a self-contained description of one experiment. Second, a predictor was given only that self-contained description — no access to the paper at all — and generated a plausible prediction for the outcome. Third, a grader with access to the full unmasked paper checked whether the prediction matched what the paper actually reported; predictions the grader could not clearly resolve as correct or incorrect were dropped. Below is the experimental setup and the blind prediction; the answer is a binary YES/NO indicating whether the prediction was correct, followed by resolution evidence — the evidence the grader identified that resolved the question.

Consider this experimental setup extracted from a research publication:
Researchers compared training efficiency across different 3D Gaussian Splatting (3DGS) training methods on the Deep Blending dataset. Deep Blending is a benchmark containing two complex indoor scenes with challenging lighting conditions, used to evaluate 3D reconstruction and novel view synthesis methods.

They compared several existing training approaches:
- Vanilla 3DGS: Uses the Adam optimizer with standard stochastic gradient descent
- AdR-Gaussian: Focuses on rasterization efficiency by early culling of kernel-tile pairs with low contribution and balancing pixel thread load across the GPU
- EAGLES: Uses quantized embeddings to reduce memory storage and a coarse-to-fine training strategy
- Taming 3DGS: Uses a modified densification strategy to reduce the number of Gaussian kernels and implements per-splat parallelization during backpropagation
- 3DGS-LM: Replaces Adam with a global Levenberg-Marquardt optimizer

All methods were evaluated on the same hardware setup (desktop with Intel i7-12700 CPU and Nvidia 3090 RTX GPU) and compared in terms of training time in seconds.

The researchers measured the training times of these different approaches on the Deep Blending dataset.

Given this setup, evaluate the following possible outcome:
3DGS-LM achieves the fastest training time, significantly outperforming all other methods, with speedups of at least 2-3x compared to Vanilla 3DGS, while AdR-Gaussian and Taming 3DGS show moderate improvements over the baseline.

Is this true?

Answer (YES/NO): NO